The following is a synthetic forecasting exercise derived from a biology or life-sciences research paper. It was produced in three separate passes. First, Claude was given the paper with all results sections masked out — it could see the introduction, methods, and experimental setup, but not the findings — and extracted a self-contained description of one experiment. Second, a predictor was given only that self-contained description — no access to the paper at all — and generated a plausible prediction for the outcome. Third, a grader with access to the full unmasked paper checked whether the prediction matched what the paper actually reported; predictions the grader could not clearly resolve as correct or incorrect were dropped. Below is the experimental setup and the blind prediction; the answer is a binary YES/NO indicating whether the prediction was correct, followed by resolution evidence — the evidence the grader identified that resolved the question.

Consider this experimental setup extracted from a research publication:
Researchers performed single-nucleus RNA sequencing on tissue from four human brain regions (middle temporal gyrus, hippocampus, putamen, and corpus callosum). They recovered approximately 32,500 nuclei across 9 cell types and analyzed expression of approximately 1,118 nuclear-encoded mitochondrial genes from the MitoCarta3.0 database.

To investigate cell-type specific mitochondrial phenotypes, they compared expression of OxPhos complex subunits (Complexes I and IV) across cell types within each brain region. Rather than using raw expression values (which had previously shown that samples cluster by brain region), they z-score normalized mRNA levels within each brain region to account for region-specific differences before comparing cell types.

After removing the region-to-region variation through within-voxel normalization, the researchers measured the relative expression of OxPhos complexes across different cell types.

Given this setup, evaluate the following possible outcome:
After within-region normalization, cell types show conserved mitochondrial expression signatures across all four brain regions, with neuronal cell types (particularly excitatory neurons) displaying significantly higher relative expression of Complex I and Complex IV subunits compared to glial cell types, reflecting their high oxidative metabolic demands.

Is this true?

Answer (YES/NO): NO